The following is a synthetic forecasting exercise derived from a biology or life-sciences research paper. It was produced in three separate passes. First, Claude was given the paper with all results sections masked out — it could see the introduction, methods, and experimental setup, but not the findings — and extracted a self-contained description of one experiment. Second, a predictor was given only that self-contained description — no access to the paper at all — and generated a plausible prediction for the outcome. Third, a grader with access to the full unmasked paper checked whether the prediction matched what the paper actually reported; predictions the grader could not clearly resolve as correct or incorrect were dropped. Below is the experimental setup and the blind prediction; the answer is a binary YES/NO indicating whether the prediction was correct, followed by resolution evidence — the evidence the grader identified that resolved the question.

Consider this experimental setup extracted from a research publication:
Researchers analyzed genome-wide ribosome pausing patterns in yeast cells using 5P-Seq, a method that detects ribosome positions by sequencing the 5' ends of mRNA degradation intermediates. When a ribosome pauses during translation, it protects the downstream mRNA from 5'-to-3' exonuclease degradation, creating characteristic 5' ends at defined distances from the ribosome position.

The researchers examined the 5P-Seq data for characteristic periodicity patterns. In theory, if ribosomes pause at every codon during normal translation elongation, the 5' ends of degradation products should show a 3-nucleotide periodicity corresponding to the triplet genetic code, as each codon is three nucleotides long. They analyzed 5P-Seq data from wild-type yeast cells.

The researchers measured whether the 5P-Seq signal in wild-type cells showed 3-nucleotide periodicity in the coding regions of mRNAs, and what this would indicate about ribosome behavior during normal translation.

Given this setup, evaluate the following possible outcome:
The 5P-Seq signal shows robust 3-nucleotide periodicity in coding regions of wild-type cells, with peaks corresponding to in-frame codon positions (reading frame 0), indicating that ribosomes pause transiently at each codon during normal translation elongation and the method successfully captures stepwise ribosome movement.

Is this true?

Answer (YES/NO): NO